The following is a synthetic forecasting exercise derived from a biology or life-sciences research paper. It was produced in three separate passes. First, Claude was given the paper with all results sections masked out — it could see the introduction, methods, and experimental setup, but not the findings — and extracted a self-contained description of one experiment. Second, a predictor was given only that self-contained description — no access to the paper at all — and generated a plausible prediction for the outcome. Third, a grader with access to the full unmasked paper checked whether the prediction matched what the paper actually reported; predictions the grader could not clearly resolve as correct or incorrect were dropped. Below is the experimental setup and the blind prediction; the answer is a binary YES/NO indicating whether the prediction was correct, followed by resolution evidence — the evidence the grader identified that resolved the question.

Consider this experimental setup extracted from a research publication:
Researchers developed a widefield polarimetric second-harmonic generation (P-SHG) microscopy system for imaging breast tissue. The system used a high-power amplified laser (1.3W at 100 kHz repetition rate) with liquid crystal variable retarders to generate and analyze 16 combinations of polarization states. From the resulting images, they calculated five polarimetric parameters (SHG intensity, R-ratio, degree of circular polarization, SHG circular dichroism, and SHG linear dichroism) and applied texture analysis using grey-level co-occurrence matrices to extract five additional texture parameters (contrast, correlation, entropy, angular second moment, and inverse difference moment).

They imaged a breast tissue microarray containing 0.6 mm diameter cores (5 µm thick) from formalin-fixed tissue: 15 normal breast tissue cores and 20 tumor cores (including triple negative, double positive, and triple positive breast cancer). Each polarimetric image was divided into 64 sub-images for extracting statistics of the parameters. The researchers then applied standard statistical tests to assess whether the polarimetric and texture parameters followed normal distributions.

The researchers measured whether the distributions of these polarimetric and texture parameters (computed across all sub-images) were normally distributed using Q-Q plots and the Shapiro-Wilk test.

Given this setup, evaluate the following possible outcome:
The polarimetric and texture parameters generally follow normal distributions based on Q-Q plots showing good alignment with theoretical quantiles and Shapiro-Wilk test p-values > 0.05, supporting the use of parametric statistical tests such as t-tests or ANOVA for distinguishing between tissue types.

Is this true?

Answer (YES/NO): NO